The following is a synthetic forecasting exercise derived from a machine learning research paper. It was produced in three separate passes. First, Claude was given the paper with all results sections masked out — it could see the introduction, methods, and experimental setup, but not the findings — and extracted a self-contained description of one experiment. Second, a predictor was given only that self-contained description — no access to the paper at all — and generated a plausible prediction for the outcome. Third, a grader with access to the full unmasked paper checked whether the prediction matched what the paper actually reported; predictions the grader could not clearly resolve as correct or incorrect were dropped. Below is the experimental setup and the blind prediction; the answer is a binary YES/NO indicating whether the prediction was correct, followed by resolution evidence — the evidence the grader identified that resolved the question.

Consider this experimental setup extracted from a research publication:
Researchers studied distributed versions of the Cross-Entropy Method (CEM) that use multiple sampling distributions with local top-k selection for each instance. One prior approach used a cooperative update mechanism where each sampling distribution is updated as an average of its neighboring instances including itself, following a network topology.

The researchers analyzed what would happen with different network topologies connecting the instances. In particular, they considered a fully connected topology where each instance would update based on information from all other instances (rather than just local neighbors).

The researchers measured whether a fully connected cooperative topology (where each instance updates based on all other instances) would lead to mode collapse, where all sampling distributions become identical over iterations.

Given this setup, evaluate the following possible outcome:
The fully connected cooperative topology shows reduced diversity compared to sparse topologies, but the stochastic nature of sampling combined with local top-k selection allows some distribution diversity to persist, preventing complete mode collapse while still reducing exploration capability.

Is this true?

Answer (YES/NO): NO